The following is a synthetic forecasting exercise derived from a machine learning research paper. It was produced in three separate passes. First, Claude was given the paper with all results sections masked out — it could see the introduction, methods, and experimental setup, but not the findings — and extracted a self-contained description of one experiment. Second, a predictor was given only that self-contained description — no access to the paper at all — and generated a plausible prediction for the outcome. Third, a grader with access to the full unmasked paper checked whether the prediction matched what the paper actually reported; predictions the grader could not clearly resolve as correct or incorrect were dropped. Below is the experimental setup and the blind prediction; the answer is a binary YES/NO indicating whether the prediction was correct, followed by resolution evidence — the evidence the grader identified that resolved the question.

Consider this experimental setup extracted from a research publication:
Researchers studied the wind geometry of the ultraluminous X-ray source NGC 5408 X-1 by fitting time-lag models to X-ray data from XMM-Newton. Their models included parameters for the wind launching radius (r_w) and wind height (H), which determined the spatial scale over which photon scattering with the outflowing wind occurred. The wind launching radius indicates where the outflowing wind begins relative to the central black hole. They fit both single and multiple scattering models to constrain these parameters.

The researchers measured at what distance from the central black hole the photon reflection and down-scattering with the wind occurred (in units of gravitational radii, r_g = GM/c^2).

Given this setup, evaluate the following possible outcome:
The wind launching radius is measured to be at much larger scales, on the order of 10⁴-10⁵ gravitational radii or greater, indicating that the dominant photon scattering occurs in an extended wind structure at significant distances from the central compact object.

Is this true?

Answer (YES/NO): YES